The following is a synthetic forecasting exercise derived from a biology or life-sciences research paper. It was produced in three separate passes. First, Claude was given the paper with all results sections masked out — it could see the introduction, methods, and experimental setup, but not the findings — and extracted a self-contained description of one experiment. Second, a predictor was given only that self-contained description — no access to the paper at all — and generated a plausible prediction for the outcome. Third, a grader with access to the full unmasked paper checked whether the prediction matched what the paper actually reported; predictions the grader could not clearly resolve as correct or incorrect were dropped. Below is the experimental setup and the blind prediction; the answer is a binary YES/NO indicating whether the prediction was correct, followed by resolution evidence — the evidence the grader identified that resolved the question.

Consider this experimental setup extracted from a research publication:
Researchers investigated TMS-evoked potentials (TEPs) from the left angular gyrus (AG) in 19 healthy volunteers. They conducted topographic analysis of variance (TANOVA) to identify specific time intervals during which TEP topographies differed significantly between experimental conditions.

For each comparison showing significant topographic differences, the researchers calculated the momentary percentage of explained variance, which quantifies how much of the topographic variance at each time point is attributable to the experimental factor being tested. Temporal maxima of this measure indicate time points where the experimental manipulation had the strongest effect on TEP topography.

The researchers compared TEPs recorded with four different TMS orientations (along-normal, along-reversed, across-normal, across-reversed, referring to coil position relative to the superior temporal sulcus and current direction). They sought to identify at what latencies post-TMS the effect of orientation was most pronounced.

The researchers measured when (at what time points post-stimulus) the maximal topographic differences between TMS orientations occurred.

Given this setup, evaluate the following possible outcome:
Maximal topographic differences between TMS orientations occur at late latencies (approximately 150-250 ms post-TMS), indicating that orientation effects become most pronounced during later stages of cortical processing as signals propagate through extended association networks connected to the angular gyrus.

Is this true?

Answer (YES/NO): NO